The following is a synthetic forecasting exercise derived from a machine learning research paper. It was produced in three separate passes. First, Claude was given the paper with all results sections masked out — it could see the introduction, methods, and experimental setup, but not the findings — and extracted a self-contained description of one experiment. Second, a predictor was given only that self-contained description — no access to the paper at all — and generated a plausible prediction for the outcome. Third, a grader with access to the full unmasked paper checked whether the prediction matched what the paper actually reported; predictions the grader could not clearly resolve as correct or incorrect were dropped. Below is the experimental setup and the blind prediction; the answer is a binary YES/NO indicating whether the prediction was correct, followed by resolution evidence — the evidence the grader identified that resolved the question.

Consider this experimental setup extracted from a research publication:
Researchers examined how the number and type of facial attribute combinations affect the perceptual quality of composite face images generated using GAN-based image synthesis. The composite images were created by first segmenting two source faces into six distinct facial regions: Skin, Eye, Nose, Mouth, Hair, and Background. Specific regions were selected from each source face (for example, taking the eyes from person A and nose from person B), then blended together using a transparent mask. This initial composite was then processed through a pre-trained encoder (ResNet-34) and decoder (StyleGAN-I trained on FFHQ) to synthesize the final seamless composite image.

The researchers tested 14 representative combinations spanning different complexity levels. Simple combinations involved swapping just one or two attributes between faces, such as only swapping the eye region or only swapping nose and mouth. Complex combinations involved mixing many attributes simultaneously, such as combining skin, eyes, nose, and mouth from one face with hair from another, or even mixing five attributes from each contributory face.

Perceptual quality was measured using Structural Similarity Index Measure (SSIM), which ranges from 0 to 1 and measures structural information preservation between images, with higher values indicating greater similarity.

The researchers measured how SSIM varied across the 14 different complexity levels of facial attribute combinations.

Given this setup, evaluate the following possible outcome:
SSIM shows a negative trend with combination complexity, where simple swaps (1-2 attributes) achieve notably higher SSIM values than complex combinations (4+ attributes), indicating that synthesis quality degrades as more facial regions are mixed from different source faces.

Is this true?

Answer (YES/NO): NO